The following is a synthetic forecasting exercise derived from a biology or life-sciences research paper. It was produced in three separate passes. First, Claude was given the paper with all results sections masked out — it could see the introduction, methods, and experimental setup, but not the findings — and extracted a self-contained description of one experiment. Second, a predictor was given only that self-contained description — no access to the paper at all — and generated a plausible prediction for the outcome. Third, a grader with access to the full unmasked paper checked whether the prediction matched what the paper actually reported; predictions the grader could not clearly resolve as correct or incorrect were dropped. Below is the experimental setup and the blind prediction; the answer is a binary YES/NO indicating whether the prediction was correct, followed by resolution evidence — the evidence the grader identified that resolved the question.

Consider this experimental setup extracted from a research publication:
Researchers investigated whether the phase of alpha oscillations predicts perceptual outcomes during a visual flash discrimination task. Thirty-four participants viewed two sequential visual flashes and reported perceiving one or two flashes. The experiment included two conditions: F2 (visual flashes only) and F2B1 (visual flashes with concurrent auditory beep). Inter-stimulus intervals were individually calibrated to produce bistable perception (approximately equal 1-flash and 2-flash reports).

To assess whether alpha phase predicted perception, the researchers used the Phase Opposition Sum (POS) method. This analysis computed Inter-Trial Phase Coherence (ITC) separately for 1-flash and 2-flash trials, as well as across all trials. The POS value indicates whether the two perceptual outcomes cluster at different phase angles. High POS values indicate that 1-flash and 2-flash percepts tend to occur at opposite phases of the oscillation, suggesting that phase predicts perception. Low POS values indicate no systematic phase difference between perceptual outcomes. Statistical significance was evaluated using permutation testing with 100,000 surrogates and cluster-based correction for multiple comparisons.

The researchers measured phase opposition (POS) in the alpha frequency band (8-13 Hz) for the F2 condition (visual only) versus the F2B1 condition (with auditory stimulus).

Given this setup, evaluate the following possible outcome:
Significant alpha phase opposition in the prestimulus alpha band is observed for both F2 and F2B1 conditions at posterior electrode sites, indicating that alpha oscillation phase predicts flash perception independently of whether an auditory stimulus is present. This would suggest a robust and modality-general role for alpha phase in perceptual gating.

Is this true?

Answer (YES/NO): NO